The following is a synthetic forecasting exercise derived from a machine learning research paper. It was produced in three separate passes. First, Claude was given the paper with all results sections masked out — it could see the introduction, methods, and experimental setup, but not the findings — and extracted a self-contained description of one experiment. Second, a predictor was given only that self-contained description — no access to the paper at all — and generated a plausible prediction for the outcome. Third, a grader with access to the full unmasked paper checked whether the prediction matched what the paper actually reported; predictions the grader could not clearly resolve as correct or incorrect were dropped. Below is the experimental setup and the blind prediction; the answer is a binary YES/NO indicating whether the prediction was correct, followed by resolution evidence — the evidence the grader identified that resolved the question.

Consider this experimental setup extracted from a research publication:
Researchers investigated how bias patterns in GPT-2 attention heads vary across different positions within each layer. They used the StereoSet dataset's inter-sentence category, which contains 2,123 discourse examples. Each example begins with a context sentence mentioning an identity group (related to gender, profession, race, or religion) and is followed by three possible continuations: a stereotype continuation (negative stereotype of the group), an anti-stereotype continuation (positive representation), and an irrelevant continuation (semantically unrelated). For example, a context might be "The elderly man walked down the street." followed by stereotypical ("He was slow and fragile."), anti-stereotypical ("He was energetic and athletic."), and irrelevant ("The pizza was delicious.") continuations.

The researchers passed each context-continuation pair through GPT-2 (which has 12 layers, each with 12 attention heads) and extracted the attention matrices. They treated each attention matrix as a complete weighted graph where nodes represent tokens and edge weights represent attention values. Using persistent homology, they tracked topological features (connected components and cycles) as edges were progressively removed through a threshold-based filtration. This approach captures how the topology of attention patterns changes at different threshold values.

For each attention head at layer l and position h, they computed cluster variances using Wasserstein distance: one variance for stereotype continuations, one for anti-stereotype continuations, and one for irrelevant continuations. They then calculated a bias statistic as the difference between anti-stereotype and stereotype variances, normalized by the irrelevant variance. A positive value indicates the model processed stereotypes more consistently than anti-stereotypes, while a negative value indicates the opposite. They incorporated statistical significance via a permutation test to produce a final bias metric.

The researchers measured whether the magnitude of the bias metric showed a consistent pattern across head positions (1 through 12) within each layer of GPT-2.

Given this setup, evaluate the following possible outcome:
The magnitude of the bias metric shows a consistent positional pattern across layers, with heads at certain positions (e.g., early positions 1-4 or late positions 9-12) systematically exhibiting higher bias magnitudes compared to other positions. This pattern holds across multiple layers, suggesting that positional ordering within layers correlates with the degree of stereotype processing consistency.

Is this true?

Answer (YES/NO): YES